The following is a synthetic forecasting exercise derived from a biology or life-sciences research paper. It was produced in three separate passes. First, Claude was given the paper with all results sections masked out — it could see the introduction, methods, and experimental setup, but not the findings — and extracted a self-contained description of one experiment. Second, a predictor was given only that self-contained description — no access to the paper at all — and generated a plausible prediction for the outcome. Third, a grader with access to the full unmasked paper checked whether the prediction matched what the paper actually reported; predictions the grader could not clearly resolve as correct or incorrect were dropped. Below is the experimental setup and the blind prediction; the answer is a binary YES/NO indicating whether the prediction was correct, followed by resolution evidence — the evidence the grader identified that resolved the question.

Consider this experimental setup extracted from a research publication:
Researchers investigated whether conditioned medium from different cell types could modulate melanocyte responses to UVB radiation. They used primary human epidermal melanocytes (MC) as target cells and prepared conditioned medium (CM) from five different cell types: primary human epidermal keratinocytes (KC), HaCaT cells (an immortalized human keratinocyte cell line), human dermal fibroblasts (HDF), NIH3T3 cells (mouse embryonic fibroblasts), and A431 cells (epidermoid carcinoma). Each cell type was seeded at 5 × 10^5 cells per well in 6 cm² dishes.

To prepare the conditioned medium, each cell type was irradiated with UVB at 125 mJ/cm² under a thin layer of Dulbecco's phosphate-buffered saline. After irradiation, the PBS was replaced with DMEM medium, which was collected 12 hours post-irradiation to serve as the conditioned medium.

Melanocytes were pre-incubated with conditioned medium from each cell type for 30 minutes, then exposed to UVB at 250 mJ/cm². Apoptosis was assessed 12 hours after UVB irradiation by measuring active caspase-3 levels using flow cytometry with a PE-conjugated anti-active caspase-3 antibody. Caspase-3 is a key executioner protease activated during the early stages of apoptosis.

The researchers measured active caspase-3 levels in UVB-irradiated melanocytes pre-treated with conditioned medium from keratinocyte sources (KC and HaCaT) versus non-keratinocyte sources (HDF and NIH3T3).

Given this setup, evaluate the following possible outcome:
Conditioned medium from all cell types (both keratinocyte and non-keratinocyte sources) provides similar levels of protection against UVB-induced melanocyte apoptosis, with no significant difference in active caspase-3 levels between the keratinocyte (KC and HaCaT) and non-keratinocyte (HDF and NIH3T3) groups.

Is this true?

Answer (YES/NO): NO